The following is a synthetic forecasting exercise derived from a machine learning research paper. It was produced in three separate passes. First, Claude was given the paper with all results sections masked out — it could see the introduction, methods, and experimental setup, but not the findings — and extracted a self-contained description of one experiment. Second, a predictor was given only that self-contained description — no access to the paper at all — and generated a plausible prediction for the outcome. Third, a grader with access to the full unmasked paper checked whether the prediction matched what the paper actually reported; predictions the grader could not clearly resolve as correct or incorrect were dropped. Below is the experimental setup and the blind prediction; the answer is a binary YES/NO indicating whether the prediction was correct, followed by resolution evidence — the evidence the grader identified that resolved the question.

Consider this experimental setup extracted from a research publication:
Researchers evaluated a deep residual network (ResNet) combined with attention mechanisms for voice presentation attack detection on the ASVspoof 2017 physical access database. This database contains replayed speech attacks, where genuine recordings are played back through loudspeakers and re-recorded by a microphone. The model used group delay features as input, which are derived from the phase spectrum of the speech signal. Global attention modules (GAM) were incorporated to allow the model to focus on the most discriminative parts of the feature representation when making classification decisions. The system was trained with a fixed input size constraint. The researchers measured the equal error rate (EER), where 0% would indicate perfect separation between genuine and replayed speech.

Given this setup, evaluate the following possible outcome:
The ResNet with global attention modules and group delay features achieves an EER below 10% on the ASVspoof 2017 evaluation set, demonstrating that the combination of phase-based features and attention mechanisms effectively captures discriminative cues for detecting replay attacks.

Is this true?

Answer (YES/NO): YES